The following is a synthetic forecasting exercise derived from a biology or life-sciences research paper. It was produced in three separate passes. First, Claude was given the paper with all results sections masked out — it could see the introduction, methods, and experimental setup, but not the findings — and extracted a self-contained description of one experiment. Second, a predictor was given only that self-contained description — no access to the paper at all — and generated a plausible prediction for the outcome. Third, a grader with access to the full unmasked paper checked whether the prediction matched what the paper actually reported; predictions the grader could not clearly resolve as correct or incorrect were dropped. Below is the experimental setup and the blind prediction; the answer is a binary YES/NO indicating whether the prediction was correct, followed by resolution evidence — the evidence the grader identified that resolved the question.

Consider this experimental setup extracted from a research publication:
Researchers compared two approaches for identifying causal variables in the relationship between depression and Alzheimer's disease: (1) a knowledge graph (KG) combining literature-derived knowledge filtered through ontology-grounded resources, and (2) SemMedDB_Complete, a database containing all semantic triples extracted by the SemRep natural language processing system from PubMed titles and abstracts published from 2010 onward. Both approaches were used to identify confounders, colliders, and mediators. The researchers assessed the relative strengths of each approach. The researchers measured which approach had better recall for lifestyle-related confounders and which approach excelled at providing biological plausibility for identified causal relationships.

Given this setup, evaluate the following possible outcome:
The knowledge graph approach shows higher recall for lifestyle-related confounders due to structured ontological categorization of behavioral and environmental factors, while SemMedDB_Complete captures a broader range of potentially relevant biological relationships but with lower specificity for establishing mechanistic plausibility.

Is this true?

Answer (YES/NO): NO